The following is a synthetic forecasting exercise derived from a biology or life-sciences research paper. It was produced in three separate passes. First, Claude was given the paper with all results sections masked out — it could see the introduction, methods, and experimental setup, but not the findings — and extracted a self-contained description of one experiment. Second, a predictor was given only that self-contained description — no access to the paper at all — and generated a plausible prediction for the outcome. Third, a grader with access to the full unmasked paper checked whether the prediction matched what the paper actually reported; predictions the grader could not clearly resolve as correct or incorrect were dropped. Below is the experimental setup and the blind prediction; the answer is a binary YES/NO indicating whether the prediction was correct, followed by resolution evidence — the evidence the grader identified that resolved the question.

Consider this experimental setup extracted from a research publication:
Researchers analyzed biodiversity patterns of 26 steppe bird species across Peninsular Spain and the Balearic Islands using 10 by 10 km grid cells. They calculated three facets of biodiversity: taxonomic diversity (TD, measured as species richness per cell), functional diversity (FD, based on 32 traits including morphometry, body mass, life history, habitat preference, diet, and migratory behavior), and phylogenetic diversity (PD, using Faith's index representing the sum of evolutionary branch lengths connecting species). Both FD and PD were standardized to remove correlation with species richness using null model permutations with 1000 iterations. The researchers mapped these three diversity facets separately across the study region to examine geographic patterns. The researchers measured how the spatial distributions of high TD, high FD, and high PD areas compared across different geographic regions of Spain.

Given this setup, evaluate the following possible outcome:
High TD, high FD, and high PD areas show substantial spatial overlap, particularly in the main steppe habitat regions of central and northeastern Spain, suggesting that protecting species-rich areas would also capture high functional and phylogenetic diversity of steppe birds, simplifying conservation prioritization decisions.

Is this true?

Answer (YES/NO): NO